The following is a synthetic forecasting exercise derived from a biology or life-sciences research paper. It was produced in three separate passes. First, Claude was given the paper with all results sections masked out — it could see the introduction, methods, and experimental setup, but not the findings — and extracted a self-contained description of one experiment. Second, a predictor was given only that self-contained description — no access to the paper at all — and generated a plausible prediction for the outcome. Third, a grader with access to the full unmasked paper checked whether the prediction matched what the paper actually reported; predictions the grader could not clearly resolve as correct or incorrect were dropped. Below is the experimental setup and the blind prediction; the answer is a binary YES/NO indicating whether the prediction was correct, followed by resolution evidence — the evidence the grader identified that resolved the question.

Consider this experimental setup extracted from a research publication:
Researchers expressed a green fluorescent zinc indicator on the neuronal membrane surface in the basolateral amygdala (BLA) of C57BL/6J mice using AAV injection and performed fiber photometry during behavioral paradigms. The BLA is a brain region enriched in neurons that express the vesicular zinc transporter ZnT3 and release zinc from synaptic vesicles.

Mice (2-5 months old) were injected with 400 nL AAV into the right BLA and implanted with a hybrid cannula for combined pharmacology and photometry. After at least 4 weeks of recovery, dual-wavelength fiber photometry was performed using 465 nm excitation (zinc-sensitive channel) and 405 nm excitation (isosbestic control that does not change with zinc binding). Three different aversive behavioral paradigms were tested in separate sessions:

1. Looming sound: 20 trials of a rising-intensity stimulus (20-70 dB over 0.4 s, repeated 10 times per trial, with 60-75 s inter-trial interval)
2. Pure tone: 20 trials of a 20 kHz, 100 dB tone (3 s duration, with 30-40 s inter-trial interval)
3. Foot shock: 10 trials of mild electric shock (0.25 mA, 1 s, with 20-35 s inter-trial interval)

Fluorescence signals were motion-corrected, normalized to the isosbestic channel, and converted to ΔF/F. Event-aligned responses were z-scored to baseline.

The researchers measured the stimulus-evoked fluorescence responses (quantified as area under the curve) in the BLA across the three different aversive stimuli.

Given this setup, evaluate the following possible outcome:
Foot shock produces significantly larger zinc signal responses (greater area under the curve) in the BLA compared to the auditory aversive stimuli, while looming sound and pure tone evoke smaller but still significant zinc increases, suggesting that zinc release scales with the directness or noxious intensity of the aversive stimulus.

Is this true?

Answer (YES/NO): YES